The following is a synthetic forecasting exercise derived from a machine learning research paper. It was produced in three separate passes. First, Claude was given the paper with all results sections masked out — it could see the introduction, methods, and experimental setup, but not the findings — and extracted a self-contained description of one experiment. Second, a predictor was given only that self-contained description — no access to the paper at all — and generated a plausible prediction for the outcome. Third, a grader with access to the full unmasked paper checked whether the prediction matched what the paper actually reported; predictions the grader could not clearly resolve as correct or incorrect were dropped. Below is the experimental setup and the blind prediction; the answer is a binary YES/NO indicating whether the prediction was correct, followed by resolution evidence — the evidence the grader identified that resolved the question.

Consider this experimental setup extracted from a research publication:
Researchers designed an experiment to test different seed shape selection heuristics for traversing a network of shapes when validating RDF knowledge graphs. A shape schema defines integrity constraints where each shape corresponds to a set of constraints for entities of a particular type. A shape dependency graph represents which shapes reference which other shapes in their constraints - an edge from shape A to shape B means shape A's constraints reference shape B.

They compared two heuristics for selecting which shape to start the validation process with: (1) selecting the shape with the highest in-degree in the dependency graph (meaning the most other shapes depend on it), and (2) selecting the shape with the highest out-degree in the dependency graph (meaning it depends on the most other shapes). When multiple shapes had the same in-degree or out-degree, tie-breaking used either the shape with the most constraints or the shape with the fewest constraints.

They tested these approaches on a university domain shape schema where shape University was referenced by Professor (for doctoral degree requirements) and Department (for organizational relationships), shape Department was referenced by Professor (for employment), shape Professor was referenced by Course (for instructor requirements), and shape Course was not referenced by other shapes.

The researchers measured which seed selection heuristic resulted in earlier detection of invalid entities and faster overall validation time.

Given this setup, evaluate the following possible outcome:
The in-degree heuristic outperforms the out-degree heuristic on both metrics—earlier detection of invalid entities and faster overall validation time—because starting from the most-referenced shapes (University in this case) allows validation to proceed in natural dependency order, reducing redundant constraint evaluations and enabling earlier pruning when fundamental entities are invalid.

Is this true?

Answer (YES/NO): YES